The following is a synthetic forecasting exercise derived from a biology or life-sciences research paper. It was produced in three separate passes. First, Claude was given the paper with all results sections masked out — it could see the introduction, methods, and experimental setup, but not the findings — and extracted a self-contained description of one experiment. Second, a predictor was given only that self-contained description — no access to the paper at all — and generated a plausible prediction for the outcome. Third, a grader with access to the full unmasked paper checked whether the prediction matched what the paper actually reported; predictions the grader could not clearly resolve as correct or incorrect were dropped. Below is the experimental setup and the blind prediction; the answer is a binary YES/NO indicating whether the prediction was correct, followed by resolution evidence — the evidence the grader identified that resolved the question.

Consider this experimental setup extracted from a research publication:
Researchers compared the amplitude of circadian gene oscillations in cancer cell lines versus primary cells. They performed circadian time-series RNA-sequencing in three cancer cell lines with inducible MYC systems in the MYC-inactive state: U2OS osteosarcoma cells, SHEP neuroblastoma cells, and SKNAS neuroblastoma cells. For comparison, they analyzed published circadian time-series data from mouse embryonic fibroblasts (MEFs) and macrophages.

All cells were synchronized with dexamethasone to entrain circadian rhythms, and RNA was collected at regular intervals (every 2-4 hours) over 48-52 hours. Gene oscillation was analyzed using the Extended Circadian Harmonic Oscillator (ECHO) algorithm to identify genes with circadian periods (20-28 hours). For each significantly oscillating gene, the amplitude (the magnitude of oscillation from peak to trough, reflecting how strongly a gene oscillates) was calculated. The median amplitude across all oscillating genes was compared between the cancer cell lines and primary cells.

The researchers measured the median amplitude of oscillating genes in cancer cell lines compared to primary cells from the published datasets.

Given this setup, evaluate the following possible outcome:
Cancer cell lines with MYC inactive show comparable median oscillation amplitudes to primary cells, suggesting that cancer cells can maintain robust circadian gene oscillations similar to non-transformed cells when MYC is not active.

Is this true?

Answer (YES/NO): YES